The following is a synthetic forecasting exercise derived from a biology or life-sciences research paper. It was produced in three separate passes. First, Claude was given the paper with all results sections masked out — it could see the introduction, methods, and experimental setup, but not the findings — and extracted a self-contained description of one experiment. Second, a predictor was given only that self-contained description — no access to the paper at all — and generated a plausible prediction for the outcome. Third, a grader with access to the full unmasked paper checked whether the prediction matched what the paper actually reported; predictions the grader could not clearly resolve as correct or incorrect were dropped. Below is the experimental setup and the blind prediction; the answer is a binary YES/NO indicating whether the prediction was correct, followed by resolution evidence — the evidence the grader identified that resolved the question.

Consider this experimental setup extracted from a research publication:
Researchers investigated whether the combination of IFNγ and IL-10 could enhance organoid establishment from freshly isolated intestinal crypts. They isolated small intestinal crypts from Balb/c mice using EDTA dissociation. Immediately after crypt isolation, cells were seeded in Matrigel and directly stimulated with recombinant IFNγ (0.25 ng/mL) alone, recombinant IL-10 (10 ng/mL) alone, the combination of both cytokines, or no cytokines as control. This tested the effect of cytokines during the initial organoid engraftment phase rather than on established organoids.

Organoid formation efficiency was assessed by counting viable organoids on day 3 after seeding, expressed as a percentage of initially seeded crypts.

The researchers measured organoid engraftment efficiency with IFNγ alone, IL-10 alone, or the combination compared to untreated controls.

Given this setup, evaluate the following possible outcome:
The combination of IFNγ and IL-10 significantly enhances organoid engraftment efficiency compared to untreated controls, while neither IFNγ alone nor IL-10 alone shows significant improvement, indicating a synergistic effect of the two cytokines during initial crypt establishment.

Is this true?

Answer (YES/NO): NO